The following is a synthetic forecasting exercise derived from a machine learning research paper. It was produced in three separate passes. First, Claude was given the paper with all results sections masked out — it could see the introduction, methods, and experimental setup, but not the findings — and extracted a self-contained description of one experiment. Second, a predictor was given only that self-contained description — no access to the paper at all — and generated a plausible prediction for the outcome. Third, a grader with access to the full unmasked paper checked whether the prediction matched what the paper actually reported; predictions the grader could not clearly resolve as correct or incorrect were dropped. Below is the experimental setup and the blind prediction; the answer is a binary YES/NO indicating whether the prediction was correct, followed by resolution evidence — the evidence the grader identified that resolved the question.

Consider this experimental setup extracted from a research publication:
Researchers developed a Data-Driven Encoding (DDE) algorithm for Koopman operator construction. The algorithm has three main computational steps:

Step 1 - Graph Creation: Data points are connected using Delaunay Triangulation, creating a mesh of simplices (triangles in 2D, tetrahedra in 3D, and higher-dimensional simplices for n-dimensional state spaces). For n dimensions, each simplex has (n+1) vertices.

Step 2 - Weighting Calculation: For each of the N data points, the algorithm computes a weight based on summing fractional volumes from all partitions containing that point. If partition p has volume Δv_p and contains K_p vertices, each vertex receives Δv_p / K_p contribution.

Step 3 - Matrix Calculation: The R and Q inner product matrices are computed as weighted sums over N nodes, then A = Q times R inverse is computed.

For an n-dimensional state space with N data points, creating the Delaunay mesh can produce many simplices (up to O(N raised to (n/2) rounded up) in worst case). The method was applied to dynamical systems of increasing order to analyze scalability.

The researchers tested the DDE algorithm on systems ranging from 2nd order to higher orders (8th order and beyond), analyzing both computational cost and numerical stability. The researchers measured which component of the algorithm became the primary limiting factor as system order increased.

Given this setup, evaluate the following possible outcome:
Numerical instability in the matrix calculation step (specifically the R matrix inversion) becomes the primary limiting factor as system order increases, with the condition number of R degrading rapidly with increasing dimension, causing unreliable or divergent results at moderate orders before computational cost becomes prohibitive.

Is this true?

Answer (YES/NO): NO